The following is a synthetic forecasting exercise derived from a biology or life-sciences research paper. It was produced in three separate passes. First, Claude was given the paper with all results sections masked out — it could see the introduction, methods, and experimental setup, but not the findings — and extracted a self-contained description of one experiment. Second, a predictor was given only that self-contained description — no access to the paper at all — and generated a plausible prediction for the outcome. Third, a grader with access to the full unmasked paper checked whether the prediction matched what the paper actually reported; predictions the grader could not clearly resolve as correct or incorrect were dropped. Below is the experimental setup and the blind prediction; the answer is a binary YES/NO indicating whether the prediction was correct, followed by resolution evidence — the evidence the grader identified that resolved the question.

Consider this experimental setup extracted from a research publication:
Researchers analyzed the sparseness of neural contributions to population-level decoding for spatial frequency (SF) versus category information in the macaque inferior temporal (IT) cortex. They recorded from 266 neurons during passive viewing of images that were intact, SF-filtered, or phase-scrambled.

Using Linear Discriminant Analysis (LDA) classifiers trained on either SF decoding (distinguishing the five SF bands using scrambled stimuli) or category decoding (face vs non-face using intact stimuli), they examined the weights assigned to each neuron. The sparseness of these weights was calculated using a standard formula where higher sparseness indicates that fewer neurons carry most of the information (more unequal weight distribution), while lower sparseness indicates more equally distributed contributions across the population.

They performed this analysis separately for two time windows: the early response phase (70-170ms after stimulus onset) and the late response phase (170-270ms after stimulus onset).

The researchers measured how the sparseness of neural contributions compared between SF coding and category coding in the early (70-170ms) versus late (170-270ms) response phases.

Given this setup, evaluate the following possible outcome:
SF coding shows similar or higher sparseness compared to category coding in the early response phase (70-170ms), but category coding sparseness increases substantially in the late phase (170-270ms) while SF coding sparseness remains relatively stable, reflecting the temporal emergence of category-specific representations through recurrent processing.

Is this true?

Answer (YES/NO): NO